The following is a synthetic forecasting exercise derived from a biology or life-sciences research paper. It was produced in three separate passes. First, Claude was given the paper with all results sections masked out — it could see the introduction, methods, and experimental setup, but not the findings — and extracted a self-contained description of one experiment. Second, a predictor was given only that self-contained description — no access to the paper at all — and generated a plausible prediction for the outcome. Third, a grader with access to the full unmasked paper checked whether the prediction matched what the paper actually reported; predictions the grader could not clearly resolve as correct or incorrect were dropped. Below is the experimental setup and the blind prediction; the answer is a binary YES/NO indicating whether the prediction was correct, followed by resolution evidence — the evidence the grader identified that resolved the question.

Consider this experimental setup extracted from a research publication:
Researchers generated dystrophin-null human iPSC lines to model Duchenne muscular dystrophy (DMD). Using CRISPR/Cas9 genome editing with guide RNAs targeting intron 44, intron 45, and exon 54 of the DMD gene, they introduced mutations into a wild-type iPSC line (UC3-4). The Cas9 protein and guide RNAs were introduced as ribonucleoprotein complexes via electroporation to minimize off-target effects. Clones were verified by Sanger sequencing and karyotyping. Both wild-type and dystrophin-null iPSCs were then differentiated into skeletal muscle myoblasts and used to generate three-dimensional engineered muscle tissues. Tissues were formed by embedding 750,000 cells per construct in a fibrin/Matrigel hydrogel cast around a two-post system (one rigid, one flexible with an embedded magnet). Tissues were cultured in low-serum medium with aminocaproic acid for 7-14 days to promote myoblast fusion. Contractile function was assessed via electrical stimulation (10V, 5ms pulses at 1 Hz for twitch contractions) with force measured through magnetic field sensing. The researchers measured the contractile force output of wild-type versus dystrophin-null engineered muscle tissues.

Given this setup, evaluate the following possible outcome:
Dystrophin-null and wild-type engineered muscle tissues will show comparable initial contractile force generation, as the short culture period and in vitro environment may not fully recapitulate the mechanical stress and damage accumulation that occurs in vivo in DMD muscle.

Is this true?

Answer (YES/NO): NO